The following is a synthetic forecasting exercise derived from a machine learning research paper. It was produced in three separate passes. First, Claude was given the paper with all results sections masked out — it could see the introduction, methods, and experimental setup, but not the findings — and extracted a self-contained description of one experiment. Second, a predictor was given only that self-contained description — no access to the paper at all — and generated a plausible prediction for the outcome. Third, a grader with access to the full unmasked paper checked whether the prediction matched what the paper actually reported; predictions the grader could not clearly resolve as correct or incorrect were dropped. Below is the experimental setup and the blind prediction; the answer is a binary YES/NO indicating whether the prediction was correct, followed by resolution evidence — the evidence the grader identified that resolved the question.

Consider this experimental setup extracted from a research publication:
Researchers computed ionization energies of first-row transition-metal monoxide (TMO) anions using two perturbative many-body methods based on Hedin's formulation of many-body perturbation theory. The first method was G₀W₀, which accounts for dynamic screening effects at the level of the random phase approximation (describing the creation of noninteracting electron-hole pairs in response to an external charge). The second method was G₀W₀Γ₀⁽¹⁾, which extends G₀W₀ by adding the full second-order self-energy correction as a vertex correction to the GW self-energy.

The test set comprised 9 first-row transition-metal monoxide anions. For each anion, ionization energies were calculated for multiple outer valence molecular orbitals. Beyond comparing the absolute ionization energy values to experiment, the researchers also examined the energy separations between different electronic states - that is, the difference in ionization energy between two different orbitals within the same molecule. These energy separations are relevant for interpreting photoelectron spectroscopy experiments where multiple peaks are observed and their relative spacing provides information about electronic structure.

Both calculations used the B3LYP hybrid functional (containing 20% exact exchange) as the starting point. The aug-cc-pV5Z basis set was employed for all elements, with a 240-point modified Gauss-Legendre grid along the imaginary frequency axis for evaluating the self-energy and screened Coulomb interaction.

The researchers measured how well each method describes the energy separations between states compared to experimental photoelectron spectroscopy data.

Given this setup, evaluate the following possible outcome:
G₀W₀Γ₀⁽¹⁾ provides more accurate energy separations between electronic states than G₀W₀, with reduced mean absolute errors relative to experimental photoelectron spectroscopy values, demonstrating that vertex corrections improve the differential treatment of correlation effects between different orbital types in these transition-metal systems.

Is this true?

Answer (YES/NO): NO